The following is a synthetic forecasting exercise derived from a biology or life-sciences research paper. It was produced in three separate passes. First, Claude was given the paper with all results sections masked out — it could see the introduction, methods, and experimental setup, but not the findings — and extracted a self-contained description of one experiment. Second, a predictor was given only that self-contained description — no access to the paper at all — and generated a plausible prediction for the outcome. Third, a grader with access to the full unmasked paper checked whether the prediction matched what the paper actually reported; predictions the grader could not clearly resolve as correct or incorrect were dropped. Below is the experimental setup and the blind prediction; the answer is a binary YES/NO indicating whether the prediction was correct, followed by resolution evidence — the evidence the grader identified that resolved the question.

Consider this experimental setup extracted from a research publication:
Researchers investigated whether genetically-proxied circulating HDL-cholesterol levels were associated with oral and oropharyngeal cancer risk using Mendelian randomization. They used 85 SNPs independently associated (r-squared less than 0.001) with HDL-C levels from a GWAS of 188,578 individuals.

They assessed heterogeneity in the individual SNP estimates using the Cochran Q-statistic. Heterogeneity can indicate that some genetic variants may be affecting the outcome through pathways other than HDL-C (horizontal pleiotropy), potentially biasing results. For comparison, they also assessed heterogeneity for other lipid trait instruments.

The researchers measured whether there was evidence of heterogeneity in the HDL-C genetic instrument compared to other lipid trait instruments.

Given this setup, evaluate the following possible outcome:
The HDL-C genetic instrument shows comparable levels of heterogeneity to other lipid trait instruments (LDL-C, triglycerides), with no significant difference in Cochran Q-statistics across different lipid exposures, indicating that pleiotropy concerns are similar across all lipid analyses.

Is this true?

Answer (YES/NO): NO